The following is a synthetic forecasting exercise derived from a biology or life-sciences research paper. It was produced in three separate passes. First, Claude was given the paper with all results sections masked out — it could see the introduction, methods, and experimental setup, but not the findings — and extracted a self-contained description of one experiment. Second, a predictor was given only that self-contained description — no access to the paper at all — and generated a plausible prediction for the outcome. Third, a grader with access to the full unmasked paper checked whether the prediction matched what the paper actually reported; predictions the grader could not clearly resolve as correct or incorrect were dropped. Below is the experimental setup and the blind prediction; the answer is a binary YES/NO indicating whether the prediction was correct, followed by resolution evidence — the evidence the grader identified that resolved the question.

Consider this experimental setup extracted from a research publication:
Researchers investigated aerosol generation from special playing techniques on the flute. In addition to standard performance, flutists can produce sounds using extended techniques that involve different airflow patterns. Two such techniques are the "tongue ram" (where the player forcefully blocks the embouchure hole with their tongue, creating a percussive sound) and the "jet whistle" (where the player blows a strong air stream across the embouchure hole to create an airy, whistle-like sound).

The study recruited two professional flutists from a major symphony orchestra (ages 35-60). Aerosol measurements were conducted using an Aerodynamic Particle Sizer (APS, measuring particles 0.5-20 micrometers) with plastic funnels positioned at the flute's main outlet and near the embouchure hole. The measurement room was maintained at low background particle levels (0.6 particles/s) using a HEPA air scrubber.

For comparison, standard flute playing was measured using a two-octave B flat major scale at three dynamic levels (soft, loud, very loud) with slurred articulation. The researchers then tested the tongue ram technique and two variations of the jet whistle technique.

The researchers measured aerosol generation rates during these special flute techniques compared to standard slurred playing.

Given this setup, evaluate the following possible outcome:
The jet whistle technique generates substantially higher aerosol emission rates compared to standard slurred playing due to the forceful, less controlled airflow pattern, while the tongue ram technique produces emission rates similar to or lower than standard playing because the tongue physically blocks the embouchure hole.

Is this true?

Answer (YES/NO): NO